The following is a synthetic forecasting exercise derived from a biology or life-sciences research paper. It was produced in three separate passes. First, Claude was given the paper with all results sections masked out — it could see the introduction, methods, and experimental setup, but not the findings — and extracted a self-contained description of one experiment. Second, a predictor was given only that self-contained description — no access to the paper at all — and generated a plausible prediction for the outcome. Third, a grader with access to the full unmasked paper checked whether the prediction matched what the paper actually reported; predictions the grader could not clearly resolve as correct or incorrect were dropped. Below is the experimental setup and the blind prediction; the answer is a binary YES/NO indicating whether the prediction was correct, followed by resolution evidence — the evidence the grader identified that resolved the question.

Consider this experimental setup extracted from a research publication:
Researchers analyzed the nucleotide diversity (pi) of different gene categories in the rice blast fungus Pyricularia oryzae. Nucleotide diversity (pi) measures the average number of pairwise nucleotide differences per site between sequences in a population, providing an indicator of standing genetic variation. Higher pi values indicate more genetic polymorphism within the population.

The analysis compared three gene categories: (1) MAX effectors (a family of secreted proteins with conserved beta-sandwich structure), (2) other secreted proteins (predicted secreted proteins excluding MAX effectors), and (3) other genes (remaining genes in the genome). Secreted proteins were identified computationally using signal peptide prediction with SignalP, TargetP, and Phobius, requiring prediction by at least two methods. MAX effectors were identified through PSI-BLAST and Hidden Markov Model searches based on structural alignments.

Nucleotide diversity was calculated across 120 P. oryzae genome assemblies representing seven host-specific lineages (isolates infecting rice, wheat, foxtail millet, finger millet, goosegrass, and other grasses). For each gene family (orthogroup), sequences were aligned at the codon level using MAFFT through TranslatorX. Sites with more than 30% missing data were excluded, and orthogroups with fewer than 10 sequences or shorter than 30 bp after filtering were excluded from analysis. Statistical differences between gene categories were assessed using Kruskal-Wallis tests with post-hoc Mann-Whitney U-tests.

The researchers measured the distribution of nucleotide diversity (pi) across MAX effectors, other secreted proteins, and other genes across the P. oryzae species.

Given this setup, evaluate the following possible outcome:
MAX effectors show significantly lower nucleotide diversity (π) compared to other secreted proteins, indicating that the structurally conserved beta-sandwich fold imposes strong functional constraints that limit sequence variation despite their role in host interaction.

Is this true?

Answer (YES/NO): NO